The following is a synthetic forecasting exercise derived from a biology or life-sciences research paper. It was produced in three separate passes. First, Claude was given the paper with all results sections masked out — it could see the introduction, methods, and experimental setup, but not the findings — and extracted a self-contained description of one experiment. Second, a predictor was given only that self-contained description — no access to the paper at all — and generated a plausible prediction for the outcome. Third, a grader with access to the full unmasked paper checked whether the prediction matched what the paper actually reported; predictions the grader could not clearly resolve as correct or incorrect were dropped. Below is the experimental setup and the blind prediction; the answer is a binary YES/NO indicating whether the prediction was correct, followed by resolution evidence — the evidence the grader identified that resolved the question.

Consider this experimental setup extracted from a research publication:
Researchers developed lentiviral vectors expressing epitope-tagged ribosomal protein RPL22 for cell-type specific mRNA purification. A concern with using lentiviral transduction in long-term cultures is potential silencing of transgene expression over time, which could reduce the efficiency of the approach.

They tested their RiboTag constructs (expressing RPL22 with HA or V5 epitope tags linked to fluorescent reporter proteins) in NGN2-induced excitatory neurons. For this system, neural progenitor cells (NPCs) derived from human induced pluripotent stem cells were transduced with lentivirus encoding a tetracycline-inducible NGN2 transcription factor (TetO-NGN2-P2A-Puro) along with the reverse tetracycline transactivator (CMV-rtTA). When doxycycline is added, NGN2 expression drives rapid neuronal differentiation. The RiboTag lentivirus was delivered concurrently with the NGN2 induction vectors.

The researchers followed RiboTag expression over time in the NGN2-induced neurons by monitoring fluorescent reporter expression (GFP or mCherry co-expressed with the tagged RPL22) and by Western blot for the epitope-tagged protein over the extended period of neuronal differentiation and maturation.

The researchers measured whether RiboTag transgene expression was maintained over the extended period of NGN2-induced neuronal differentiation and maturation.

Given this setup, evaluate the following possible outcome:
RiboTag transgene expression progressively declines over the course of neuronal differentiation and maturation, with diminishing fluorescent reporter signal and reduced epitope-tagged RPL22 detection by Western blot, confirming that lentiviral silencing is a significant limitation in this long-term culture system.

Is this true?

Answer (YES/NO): YES